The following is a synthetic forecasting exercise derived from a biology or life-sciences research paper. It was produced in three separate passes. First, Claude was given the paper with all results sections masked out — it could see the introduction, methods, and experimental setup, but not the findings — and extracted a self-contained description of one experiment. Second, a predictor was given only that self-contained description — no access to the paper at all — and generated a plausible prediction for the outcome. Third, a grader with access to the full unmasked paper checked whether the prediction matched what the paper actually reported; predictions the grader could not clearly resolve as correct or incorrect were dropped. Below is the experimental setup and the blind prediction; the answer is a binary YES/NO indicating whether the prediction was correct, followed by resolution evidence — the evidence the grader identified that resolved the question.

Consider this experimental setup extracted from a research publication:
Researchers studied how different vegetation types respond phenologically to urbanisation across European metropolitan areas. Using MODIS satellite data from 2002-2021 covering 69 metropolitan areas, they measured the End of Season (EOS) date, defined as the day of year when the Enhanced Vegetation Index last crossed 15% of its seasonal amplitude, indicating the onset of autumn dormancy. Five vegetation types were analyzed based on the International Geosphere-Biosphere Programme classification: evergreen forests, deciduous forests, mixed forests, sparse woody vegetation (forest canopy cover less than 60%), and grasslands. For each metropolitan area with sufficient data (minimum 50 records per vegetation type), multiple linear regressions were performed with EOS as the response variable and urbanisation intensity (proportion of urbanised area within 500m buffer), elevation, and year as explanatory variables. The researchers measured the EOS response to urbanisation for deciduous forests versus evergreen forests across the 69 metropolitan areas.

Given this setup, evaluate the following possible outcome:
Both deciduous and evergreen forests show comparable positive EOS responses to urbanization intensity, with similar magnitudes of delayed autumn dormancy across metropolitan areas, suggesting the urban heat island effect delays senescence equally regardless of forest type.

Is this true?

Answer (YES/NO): NO